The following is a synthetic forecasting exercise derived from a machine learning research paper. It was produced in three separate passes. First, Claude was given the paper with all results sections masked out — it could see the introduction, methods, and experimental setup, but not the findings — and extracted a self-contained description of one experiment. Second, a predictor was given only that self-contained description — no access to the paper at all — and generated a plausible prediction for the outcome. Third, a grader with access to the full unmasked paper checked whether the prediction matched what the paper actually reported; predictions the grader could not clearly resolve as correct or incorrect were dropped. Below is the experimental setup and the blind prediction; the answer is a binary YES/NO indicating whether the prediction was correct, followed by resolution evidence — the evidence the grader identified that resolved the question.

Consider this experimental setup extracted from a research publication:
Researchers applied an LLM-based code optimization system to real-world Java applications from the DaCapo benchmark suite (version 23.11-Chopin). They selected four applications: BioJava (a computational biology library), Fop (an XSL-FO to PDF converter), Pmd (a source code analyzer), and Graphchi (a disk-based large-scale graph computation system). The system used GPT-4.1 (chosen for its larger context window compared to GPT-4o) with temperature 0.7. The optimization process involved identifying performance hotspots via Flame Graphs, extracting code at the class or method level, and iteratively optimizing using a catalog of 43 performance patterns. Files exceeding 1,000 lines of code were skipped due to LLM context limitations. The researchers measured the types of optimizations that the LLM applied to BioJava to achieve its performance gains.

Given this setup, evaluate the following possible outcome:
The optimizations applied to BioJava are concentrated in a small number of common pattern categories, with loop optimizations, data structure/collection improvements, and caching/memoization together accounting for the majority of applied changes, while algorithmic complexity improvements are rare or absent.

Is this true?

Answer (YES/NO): NO